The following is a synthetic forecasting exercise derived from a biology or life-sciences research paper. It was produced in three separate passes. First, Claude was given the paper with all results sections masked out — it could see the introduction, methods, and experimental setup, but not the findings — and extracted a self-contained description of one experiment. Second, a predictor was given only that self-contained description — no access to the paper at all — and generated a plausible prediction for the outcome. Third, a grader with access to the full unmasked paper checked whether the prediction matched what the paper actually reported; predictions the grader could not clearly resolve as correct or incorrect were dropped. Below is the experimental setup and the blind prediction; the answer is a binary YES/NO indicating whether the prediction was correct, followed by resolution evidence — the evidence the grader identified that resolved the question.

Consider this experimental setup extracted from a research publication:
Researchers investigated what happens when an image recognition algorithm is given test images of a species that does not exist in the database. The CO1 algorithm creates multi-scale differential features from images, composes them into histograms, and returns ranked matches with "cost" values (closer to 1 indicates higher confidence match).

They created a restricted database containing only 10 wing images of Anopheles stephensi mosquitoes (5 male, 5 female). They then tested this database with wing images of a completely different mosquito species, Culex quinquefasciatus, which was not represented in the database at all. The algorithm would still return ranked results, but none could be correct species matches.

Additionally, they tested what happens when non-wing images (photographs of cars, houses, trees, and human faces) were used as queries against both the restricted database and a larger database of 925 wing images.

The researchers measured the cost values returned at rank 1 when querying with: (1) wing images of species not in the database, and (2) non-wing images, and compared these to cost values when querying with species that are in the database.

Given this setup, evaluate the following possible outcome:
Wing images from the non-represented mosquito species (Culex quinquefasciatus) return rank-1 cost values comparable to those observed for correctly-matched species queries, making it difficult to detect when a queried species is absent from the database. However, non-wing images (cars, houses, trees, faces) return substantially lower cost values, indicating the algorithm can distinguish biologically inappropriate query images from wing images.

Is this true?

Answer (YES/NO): NO